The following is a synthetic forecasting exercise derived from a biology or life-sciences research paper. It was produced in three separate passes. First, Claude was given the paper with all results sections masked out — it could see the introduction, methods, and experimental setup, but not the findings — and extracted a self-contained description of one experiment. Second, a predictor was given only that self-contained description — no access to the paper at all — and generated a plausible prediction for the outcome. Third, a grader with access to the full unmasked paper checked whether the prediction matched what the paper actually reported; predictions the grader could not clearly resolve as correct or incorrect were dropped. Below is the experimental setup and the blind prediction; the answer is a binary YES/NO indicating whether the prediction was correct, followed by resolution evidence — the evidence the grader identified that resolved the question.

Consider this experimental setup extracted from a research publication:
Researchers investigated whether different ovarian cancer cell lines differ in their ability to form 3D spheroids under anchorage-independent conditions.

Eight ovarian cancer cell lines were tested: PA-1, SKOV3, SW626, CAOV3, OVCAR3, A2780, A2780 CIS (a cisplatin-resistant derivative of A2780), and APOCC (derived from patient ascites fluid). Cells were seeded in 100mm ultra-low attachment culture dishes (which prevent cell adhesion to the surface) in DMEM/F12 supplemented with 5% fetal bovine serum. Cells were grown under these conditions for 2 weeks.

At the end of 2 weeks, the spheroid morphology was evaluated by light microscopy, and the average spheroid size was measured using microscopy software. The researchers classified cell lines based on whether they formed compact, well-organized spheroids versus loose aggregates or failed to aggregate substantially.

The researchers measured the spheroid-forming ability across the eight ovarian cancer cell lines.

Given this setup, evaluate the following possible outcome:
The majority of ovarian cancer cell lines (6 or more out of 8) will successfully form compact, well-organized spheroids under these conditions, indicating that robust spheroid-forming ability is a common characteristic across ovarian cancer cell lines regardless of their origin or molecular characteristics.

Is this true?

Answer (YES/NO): NO